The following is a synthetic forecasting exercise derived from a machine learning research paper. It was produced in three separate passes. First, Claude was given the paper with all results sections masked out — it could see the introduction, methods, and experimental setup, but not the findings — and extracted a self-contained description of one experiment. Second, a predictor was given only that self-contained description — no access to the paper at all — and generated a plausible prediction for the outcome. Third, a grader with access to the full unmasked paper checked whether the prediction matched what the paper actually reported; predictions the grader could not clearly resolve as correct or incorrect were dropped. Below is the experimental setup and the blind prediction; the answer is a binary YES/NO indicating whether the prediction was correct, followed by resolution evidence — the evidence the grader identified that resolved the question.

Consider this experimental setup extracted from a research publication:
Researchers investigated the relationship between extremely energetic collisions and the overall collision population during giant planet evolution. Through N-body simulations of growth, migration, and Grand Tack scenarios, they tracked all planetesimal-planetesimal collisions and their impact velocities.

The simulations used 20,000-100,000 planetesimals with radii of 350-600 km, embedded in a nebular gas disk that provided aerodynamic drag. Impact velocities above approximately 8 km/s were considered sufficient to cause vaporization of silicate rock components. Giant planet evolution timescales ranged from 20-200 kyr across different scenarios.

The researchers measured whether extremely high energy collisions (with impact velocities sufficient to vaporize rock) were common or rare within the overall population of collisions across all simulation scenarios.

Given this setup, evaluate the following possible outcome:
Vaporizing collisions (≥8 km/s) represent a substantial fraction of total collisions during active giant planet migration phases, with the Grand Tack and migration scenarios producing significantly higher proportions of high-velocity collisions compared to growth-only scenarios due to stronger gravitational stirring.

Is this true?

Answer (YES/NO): NO